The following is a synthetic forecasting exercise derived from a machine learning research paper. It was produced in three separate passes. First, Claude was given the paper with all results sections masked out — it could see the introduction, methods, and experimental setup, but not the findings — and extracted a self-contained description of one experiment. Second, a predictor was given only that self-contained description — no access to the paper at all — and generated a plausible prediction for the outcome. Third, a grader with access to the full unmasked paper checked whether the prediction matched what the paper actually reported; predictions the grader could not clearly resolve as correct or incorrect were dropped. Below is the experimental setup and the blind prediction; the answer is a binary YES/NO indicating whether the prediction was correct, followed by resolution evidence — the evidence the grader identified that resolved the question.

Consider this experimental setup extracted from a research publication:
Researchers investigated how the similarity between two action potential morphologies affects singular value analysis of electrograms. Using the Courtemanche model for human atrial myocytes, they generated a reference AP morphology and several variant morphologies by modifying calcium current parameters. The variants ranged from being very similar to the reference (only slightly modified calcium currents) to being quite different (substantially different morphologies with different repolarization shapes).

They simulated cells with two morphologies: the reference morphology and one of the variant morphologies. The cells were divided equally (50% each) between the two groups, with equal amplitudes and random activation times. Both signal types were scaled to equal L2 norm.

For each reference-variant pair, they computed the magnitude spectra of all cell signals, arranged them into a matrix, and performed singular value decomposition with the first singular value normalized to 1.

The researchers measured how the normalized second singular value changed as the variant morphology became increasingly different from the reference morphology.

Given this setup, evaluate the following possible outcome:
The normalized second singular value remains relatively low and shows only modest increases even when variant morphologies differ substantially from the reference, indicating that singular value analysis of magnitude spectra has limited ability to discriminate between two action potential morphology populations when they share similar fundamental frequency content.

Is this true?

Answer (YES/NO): NO